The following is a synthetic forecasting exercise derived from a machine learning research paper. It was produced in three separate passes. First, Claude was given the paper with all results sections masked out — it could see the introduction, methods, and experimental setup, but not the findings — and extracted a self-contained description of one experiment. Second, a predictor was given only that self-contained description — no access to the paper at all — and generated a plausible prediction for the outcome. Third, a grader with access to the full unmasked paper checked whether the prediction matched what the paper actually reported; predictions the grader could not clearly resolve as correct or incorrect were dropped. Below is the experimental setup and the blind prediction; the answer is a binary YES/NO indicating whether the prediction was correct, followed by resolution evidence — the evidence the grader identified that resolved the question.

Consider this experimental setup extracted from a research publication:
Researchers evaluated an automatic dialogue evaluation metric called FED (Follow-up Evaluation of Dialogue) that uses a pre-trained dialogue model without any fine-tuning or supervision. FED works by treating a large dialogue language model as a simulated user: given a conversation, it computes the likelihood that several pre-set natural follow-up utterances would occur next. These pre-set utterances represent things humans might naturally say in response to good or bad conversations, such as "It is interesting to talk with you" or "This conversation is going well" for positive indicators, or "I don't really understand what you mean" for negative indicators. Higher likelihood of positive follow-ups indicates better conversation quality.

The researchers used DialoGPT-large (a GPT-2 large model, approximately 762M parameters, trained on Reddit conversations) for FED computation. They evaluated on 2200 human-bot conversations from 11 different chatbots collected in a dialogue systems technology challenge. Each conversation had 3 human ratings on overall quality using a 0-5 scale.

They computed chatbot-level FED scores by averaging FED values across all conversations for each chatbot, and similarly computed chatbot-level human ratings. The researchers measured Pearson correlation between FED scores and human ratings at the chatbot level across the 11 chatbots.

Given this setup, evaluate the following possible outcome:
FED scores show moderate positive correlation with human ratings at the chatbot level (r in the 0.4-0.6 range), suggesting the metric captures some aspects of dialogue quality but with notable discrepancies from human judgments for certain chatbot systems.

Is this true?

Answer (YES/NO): NO